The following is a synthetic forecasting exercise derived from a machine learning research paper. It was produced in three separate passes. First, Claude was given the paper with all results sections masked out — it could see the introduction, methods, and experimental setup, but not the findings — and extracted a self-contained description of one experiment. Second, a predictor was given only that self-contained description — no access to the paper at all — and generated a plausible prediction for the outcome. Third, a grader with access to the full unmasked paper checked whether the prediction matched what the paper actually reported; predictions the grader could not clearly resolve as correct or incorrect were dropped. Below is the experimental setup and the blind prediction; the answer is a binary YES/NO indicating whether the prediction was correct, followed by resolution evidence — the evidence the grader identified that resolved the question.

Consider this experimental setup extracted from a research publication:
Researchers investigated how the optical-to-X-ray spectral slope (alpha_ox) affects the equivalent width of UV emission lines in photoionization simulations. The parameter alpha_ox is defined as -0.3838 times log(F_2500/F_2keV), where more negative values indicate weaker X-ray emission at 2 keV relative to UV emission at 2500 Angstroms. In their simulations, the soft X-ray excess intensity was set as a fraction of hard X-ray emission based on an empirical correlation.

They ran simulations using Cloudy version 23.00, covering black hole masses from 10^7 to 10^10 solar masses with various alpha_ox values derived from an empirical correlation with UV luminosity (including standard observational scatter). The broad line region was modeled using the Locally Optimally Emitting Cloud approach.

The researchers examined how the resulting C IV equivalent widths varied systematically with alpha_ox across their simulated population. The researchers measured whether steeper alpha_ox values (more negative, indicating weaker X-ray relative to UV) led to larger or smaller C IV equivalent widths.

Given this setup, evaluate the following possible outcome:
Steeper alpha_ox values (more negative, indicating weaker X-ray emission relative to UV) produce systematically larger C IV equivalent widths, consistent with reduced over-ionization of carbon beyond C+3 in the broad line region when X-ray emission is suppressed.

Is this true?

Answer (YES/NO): NO